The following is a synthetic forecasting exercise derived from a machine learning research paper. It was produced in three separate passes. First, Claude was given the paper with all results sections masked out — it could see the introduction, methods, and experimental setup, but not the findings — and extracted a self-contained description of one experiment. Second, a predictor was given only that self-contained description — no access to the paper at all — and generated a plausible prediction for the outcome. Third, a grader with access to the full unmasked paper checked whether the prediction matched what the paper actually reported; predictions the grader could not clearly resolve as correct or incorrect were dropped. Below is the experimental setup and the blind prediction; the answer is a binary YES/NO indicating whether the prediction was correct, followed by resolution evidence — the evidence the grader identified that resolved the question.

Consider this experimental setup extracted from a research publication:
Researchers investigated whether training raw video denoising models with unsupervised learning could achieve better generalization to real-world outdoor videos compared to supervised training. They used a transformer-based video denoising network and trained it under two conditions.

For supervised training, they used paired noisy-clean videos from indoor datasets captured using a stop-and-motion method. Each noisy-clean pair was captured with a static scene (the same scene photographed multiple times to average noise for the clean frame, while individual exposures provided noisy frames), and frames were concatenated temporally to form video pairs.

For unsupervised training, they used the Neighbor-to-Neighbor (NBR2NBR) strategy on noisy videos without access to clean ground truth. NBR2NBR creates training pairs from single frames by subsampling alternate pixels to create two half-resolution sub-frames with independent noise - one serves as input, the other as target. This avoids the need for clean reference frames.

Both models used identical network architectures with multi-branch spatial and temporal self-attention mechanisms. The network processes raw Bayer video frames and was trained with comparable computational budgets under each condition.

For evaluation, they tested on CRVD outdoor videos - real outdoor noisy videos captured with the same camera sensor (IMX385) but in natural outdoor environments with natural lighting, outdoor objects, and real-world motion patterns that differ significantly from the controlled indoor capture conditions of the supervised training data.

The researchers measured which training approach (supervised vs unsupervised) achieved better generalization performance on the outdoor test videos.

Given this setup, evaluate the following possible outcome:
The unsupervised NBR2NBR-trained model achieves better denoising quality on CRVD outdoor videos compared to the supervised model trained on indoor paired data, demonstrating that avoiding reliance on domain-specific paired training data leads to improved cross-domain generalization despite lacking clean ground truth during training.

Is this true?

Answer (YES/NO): YES